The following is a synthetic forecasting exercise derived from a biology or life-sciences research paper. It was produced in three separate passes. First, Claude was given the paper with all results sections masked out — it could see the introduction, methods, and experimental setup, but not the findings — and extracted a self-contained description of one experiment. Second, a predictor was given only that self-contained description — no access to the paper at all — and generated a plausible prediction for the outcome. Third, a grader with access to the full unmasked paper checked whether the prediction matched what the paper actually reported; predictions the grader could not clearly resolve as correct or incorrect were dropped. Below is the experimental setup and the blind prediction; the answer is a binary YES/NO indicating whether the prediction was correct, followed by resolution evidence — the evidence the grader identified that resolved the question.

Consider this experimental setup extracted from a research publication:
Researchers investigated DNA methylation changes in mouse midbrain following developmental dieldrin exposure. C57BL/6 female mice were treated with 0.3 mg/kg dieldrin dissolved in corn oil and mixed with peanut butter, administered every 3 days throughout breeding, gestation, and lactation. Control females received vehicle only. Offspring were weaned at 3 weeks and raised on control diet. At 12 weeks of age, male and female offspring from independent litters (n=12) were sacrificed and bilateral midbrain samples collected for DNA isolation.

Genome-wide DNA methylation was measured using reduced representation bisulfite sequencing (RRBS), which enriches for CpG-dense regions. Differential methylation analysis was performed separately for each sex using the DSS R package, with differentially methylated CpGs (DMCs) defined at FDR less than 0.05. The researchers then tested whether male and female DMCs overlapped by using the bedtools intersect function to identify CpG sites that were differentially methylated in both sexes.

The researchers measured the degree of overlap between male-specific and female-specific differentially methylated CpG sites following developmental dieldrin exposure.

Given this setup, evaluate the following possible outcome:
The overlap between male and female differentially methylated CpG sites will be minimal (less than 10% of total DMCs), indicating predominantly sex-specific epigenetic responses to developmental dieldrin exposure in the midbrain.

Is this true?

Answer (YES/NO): YES